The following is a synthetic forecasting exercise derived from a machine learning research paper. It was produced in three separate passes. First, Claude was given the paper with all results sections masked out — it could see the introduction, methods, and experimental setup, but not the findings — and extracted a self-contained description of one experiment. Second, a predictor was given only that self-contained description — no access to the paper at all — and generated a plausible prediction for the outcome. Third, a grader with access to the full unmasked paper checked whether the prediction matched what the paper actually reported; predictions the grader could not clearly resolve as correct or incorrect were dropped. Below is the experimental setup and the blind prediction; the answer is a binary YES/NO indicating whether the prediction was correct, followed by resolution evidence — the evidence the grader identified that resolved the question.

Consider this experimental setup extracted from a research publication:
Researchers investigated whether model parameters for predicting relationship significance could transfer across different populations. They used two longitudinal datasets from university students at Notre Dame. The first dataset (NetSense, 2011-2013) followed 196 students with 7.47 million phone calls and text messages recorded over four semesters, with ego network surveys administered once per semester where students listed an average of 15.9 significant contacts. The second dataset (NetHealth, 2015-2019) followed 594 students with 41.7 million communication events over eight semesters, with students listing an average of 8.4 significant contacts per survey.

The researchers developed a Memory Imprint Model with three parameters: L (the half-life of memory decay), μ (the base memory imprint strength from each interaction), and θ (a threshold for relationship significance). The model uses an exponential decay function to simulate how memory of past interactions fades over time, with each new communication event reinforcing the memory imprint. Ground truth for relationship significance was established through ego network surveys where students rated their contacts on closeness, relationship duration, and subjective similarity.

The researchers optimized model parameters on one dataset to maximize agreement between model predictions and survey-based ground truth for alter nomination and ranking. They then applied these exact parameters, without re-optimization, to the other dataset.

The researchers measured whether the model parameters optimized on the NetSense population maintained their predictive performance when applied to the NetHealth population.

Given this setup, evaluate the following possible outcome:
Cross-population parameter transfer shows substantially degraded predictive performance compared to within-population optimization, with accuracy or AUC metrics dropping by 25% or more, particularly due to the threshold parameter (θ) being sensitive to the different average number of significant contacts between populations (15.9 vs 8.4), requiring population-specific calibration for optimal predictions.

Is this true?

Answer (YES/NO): NO